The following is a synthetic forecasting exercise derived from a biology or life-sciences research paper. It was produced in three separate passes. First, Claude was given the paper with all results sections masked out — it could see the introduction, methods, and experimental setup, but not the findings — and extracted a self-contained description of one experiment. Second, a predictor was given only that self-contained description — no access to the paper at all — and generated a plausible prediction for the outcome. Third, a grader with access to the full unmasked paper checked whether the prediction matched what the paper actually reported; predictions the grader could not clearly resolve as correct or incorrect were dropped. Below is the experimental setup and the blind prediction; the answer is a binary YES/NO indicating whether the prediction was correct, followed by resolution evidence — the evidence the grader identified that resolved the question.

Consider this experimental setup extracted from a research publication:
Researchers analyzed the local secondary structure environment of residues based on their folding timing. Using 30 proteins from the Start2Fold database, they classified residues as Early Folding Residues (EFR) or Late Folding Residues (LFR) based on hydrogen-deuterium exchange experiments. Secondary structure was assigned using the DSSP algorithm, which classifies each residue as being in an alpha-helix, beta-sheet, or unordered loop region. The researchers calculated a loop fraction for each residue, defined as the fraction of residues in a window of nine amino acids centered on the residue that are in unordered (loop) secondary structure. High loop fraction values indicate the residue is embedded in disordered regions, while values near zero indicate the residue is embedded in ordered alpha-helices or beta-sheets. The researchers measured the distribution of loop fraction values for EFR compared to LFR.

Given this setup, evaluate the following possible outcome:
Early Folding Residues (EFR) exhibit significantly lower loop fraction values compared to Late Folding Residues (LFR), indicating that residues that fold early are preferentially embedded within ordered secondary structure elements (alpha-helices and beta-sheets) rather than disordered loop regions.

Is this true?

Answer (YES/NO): YES